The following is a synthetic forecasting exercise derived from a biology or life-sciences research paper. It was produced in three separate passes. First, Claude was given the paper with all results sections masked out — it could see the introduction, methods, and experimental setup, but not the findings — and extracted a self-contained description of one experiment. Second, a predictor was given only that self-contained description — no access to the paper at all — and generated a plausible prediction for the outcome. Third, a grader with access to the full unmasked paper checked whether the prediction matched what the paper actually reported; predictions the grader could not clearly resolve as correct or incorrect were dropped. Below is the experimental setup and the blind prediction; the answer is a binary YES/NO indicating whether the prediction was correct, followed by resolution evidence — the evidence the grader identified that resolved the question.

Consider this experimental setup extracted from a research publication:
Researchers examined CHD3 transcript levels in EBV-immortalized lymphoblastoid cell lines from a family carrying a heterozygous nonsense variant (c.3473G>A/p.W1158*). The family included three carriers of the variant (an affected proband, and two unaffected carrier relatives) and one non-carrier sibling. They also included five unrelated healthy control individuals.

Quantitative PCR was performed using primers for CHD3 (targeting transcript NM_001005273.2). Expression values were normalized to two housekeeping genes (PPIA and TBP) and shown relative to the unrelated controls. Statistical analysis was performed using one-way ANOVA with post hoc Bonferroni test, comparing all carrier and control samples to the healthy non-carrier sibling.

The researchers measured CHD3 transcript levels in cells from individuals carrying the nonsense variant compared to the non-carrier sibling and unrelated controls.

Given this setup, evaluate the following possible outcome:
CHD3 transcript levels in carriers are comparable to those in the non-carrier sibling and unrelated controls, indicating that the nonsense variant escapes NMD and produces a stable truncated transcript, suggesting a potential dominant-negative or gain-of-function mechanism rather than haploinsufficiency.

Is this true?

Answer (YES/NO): NO